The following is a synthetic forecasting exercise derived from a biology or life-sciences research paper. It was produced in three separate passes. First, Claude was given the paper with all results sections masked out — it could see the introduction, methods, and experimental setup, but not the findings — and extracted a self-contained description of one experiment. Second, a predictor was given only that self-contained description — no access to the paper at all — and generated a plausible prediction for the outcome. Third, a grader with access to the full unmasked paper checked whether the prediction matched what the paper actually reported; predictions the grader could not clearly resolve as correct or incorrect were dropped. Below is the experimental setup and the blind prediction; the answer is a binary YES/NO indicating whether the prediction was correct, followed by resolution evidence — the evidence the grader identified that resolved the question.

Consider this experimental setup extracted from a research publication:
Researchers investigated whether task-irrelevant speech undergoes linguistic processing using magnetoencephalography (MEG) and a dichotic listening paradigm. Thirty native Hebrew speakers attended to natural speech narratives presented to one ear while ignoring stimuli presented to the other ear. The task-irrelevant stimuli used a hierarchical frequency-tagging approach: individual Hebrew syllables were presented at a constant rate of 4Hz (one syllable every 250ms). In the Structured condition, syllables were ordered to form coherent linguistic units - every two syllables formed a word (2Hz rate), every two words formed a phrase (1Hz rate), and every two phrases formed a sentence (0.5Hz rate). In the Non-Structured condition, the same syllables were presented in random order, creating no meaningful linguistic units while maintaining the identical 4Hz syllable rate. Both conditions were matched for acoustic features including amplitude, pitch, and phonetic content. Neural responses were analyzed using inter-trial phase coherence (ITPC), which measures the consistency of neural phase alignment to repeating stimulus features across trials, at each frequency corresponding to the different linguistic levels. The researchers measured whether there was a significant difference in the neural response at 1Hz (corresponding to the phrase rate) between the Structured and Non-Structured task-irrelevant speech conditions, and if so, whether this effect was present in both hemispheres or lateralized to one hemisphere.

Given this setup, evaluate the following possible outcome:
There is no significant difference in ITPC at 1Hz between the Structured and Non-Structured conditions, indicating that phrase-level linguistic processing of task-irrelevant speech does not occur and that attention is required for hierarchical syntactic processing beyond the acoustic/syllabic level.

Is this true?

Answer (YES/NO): NO